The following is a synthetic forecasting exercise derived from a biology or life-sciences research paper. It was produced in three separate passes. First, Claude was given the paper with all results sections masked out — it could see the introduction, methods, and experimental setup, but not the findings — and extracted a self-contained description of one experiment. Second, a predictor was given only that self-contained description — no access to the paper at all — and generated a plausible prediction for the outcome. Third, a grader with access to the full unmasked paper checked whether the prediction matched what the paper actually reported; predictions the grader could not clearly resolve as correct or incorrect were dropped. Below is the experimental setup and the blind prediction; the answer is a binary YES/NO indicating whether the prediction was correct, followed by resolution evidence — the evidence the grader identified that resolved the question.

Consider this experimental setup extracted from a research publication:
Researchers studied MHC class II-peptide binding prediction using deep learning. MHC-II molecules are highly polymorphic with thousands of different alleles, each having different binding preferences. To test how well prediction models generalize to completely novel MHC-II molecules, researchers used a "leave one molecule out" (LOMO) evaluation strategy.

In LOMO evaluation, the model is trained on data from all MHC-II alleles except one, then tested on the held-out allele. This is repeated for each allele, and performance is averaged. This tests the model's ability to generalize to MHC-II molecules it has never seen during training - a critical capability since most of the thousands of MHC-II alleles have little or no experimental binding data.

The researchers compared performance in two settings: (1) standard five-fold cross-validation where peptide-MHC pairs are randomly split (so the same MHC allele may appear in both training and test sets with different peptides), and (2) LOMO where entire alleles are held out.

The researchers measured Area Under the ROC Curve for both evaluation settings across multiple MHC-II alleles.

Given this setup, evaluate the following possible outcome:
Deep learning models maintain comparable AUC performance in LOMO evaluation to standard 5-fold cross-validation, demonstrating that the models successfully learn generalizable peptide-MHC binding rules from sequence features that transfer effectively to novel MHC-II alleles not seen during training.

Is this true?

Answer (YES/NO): NO